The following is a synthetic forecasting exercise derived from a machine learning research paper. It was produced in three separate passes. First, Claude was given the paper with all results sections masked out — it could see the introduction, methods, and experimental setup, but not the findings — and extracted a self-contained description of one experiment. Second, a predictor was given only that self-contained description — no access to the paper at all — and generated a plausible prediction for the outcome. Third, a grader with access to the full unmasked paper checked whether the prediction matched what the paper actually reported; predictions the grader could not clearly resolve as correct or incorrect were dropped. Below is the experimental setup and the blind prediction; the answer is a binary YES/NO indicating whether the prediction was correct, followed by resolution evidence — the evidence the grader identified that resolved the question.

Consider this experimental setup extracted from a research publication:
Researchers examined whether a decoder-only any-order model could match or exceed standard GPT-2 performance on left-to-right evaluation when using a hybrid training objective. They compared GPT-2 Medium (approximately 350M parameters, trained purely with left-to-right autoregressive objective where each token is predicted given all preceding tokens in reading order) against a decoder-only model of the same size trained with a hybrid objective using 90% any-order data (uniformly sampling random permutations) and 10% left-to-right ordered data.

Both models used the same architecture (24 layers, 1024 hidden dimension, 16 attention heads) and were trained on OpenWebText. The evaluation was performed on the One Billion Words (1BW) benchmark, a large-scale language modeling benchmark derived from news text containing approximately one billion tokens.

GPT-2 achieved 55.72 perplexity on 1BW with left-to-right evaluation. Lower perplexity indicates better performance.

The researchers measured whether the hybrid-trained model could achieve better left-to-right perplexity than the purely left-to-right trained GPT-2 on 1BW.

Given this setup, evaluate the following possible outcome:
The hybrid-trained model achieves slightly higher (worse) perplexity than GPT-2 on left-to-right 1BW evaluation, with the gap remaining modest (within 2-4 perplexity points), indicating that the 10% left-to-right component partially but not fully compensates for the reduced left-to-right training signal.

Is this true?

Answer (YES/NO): NO